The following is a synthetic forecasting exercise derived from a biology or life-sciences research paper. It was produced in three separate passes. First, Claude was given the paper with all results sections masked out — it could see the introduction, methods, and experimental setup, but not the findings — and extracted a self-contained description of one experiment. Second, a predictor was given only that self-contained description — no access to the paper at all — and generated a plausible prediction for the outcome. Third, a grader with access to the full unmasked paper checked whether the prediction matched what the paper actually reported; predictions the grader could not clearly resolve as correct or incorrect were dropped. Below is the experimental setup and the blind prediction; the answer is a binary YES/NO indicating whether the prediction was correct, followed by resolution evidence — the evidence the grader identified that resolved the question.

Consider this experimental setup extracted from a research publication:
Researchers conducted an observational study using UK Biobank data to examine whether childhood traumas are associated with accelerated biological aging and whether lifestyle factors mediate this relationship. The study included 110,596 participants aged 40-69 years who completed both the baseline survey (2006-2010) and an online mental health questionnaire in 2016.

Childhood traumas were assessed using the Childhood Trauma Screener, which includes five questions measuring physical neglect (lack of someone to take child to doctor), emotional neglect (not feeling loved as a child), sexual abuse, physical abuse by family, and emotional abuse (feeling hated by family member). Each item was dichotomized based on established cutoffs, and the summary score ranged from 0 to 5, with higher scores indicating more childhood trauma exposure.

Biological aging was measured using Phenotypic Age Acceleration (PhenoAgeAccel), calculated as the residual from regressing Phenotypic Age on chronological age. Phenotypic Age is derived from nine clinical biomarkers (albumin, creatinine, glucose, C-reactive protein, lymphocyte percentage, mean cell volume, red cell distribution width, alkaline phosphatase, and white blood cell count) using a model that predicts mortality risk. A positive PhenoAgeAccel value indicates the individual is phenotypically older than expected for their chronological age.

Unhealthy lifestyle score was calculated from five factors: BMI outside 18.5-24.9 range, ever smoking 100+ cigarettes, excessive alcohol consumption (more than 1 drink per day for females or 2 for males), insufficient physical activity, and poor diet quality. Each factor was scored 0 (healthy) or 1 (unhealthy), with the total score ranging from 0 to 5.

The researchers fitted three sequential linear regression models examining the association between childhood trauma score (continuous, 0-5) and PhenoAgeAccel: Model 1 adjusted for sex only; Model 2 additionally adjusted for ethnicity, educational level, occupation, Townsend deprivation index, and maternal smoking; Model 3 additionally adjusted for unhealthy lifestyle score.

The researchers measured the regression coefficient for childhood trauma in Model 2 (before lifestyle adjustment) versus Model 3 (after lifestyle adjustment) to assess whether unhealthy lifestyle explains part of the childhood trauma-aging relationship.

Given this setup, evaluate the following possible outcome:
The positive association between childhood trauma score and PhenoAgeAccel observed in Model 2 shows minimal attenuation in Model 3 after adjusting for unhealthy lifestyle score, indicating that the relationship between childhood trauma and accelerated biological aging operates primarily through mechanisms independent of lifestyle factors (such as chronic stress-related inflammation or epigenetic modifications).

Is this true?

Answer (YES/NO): NO